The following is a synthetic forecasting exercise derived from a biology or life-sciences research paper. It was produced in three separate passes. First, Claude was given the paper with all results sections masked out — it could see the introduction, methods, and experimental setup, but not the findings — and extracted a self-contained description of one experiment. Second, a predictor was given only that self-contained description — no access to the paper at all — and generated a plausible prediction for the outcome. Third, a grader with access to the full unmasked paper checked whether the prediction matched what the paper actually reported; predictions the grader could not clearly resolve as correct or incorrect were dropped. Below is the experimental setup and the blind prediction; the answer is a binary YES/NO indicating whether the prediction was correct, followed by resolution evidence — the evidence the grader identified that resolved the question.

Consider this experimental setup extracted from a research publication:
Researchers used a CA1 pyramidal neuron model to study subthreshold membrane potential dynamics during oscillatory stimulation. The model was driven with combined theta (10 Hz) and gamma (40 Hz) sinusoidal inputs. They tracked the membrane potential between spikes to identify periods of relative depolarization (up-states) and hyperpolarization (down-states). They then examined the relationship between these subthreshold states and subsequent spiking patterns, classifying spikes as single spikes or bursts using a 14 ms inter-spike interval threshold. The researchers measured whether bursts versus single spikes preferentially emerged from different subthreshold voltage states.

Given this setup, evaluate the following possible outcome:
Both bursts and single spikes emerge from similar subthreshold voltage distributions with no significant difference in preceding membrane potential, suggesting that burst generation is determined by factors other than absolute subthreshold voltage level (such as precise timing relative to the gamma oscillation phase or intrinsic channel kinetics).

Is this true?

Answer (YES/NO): YES